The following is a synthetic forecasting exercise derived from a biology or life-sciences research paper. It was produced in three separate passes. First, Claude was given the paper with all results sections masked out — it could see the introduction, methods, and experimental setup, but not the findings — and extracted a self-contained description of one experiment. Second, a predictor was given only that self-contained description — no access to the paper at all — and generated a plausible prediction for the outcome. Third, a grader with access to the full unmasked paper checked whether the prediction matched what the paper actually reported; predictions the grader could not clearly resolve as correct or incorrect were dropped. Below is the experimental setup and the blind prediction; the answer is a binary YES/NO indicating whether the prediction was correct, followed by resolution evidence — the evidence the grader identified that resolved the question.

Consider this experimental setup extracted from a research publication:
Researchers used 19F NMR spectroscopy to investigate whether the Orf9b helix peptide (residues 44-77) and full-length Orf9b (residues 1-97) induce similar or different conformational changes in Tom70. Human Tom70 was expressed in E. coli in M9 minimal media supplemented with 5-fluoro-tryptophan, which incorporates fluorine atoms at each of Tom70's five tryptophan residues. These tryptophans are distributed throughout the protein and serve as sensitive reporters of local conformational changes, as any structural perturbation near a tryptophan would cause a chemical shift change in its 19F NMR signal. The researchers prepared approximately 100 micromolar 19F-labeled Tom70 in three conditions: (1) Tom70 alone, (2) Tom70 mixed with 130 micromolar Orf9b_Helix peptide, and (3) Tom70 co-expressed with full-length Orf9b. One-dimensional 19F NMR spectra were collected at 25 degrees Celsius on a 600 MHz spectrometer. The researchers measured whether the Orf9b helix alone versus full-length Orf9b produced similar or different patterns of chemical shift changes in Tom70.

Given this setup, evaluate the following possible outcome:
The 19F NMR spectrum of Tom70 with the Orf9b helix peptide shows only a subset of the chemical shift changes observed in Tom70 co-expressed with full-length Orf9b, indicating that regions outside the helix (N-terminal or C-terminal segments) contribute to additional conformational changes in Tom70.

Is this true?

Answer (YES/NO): NO